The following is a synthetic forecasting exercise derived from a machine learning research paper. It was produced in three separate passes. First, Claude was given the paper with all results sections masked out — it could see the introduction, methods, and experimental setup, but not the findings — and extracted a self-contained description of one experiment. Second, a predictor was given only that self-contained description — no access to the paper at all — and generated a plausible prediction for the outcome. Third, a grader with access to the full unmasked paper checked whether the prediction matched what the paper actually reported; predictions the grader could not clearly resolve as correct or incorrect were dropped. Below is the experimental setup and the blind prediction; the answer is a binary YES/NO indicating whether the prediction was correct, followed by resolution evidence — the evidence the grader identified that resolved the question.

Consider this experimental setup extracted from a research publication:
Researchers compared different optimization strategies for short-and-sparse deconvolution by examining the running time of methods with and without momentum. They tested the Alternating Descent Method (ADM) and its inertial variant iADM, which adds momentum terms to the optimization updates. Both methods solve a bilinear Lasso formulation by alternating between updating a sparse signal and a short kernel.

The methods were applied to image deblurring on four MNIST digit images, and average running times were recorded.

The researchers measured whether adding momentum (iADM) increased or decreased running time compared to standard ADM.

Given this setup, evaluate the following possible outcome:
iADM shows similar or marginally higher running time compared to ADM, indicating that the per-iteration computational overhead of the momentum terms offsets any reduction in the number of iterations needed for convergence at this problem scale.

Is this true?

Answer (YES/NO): NO